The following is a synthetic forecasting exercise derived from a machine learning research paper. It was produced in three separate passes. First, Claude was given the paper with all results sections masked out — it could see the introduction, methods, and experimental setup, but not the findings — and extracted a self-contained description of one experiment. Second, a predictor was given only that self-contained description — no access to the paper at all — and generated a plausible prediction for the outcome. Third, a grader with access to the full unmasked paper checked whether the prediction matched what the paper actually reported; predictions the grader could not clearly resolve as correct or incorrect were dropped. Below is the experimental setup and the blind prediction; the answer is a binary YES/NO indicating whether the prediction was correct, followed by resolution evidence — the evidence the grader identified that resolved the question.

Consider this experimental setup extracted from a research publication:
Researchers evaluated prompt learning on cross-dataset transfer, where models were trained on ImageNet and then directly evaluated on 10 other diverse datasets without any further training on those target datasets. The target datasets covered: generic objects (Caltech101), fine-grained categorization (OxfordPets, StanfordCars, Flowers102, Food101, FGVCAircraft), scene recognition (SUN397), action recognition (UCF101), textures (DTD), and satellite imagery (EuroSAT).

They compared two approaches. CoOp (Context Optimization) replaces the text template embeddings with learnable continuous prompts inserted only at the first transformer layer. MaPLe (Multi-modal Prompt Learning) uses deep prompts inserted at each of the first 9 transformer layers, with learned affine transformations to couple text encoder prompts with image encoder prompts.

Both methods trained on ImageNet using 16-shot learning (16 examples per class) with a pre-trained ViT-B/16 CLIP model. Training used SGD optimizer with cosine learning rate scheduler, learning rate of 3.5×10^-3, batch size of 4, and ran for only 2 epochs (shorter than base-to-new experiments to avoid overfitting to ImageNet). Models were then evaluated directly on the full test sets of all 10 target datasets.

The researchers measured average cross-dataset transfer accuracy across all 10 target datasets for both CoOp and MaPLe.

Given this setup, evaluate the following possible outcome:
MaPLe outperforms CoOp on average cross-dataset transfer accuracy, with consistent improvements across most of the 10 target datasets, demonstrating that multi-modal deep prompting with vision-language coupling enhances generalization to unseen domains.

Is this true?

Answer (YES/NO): YES